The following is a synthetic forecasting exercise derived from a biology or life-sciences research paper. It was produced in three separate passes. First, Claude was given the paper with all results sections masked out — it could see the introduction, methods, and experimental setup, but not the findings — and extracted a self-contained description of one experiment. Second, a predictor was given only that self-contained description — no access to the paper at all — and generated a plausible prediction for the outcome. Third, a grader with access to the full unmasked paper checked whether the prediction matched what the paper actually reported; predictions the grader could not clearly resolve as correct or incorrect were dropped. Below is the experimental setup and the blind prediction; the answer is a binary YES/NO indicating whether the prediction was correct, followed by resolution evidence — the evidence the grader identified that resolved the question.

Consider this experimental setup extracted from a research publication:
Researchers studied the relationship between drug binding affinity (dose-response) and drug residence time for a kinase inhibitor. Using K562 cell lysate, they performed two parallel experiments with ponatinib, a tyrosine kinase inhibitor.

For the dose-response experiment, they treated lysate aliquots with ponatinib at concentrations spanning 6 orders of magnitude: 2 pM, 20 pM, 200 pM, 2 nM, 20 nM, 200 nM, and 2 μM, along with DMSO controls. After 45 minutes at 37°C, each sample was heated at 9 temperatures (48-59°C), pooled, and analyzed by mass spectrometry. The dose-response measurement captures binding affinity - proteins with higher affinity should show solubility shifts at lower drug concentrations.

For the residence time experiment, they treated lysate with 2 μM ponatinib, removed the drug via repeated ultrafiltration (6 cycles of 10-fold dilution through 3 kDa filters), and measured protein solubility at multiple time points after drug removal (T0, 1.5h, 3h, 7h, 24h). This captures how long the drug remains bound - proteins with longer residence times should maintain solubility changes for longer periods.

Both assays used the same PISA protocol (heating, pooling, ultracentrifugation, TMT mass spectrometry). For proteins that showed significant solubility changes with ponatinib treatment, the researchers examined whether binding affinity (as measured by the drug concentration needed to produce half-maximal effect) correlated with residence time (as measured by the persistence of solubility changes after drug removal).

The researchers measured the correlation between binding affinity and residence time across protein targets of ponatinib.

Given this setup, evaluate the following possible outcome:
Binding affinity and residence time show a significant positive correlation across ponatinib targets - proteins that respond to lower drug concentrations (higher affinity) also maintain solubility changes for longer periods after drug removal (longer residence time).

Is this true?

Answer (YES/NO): NO